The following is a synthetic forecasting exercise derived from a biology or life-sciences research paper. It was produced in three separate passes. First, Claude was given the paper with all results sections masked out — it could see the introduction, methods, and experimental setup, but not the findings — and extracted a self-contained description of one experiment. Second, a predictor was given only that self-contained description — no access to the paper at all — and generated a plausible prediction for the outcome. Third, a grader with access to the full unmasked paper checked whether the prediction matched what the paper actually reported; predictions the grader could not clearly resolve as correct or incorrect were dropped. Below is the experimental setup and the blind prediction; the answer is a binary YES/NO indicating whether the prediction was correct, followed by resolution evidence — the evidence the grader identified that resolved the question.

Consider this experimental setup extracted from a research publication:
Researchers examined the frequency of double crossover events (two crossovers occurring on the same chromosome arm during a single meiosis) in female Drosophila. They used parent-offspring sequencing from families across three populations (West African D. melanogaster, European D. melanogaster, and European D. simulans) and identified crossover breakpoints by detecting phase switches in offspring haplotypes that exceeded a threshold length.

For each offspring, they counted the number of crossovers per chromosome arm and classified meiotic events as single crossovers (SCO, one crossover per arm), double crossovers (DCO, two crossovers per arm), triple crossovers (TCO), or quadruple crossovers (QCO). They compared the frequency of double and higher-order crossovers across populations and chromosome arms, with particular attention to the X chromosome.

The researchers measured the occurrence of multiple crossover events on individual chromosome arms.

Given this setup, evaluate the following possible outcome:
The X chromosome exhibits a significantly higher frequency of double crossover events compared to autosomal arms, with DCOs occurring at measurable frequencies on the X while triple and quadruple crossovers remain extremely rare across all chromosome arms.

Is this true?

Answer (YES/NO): YES